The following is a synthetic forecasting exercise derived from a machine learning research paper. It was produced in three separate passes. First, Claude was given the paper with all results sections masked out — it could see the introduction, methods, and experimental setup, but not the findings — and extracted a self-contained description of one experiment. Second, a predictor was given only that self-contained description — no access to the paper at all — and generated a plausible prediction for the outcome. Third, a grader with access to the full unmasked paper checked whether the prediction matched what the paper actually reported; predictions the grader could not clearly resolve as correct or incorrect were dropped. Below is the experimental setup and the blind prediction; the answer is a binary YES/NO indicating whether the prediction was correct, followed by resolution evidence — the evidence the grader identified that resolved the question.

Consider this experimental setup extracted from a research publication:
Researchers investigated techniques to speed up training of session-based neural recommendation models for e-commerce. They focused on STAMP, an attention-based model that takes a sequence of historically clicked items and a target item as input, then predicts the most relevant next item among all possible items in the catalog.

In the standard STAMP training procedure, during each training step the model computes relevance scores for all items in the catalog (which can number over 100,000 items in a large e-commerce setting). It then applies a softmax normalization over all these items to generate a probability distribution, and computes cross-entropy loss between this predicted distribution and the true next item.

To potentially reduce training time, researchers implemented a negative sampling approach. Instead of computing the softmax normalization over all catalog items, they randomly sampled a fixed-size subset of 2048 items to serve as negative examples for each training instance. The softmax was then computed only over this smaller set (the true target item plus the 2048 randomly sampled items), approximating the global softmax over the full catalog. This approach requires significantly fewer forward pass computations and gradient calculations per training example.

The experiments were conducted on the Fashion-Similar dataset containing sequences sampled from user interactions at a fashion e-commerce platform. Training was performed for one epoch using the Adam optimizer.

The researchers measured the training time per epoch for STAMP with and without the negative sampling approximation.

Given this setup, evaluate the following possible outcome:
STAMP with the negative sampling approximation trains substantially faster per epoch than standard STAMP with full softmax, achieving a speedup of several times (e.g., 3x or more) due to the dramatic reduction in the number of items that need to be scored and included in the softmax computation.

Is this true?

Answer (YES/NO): YES